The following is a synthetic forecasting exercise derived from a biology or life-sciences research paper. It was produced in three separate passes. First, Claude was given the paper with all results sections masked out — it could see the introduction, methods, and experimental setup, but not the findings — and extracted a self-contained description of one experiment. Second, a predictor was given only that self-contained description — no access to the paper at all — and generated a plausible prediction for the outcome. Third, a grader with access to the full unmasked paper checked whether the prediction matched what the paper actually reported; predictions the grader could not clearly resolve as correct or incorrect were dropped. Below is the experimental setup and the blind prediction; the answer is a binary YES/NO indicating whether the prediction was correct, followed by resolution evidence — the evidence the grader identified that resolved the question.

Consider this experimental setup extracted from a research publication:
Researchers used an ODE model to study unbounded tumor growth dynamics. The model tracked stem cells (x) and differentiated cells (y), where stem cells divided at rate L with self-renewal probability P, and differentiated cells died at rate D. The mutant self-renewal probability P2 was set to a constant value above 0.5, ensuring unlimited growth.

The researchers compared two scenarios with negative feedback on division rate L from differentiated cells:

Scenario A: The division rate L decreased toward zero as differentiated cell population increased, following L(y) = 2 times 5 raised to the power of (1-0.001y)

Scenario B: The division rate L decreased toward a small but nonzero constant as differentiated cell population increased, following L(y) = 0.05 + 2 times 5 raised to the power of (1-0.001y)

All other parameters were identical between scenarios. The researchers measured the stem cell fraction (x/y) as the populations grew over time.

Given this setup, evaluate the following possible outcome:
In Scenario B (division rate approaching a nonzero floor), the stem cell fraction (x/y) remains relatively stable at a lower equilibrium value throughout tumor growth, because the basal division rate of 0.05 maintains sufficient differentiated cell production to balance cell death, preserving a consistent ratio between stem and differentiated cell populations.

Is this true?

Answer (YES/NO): NO